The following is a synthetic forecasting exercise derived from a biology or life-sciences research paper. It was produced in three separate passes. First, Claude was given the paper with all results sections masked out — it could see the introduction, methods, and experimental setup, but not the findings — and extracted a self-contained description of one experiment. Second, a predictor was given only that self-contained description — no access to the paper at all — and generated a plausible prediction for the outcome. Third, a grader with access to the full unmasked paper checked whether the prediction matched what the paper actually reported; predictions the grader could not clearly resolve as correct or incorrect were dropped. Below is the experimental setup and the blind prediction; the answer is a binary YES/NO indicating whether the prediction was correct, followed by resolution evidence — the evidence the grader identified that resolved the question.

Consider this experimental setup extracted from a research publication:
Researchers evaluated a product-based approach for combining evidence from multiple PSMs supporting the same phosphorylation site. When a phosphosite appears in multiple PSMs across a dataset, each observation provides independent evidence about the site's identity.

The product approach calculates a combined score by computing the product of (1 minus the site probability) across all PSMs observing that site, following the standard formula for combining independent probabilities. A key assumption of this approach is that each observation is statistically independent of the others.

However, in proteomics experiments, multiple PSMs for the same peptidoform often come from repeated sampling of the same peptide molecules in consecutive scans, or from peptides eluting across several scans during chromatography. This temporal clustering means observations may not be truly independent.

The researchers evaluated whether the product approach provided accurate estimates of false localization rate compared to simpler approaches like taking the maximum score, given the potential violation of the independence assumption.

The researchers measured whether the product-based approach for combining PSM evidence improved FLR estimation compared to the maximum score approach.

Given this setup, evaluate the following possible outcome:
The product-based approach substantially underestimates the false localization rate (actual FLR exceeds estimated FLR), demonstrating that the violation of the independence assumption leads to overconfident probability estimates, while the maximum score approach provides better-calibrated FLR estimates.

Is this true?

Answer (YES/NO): NO